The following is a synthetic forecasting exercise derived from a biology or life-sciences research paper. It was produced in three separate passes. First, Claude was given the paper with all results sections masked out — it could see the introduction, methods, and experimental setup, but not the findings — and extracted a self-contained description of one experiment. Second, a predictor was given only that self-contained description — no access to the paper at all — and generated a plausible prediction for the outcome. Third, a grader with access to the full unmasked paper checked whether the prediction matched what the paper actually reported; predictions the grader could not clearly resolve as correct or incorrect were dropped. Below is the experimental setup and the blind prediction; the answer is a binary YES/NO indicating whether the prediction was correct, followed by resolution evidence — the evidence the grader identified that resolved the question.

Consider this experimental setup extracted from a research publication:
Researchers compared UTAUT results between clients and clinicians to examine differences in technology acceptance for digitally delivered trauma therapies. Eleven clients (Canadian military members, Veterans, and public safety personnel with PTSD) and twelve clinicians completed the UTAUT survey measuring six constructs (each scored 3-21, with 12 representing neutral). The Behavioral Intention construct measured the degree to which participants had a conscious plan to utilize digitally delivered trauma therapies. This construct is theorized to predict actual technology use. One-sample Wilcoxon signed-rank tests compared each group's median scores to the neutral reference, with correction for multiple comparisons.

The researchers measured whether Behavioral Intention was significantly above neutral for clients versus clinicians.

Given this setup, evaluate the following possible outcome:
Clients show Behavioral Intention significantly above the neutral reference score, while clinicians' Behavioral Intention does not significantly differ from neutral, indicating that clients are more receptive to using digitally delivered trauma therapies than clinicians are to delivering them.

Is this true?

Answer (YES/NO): NO